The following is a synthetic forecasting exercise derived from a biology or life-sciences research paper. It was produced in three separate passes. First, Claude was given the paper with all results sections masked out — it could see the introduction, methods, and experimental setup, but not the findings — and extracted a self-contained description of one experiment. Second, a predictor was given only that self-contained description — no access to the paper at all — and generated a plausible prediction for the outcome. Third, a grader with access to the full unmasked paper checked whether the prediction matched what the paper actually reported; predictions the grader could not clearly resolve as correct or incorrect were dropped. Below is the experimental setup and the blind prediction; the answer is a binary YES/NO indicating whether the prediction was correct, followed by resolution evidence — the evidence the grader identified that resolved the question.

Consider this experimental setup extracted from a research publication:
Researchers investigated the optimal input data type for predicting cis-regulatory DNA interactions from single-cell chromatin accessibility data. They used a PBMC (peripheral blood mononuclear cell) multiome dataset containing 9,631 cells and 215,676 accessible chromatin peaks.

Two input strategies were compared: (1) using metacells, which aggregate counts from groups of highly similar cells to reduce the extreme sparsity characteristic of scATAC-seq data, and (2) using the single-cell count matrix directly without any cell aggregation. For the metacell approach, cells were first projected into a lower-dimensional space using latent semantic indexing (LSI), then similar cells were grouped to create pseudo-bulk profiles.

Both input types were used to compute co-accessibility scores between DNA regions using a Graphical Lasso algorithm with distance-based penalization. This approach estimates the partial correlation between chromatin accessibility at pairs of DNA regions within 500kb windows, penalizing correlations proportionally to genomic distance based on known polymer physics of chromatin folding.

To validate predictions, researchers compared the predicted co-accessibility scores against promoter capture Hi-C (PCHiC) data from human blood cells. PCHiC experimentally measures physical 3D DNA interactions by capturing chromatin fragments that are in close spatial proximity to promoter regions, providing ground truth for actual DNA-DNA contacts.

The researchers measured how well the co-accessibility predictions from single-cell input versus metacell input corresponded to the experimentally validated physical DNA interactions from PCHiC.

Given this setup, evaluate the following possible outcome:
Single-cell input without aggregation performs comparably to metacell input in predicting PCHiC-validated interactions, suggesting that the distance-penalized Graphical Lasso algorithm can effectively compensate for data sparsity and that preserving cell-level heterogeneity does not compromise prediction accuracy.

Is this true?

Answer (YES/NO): NO